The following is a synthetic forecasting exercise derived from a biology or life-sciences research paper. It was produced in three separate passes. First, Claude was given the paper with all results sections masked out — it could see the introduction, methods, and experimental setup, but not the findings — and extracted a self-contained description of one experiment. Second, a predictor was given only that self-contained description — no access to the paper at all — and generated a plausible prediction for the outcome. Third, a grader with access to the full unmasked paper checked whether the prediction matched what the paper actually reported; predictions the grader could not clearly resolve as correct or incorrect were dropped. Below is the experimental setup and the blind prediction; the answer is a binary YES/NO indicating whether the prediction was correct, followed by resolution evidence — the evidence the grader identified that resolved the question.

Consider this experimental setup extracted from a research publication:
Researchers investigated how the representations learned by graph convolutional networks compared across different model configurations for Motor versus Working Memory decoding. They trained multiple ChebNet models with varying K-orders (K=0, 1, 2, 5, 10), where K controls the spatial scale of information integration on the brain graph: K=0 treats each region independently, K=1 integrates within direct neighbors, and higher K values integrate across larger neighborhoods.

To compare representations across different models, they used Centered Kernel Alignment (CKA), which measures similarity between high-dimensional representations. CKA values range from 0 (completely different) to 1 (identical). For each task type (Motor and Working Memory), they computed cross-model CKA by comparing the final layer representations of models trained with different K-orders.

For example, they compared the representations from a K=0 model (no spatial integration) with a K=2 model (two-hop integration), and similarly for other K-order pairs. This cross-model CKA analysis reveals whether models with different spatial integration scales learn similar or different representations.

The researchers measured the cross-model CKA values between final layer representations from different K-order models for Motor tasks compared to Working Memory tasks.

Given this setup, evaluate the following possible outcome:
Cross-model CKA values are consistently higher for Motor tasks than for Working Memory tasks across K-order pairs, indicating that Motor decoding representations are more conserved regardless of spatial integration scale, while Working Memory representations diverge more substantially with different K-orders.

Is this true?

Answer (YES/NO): YES